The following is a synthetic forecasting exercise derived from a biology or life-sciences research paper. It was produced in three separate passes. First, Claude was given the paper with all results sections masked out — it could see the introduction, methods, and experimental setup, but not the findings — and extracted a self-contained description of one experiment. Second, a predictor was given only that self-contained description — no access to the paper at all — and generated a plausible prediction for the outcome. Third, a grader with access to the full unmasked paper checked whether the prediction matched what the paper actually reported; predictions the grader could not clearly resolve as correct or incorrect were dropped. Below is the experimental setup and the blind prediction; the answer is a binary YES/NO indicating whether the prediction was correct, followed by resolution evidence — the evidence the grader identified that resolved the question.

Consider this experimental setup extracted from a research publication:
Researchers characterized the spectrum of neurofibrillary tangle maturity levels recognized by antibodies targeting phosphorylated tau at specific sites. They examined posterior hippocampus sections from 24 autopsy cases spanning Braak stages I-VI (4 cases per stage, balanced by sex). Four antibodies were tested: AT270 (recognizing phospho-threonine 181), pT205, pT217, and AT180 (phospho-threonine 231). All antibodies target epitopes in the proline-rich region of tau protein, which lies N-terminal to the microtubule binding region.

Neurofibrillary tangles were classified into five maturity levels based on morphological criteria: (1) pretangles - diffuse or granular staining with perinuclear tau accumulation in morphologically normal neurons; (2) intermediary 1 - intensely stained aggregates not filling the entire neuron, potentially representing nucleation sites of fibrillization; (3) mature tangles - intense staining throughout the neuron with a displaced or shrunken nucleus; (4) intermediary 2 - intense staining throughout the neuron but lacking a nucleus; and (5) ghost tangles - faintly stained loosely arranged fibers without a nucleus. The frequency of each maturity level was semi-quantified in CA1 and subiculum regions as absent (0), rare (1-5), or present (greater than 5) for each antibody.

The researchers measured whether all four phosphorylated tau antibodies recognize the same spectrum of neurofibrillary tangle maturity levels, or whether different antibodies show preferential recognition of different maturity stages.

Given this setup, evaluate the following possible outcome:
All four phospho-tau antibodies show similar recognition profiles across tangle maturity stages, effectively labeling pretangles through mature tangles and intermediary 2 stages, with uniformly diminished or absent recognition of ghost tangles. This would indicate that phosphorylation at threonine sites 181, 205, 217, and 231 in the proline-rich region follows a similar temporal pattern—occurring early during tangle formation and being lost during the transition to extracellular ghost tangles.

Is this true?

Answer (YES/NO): YES